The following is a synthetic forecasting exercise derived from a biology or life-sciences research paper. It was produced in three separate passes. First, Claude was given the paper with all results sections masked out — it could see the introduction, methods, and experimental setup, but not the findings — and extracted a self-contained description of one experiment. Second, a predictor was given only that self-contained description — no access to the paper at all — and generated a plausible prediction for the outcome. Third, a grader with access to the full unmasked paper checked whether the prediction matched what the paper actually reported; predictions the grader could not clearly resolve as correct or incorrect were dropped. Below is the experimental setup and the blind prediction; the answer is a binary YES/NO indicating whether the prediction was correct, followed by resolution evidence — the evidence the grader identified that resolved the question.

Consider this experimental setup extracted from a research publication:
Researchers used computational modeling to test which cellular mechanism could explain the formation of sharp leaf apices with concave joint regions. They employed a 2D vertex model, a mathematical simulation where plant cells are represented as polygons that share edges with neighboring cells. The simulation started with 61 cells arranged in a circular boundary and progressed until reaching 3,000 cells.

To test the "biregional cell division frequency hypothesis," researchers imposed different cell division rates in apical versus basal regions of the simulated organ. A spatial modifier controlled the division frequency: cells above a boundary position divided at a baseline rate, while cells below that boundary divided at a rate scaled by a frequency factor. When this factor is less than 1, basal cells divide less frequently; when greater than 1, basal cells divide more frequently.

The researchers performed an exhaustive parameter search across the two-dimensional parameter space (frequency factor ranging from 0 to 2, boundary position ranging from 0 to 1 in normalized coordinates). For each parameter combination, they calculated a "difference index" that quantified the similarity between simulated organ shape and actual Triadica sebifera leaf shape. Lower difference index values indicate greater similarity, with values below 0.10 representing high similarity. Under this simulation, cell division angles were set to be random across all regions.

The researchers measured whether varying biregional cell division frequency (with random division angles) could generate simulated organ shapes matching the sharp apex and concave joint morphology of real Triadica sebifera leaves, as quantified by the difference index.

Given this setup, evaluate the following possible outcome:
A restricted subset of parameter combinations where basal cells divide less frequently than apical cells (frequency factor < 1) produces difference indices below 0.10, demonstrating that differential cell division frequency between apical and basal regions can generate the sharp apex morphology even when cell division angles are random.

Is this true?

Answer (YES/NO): NO